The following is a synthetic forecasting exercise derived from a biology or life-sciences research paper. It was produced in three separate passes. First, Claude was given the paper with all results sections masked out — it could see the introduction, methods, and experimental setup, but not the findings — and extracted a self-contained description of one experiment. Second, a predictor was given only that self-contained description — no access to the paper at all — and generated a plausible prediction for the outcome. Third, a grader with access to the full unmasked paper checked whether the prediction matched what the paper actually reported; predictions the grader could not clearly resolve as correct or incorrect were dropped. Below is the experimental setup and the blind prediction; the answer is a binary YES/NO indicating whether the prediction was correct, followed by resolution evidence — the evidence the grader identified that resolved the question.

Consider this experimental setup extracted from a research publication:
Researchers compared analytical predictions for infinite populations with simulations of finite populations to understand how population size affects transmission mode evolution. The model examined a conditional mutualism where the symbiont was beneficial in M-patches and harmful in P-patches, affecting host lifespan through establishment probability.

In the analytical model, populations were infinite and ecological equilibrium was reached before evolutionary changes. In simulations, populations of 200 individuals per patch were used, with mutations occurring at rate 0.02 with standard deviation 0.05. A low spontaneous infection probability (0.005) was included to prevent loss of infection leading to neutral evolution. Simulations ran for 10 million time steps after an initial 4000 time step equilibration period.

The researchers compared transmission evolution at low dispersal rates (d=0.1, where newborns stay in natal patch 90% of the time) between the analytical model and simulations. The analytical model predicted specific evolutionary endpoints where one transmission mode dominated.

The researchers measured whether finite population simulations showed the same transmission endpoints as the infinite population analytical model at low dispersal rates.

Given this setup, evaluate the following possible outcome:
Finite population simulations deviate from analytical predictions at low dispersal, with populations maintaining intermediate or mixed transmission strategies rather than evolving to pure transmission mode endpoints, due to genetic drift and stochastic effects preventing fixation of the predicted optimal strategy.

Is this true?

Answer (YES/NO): NO